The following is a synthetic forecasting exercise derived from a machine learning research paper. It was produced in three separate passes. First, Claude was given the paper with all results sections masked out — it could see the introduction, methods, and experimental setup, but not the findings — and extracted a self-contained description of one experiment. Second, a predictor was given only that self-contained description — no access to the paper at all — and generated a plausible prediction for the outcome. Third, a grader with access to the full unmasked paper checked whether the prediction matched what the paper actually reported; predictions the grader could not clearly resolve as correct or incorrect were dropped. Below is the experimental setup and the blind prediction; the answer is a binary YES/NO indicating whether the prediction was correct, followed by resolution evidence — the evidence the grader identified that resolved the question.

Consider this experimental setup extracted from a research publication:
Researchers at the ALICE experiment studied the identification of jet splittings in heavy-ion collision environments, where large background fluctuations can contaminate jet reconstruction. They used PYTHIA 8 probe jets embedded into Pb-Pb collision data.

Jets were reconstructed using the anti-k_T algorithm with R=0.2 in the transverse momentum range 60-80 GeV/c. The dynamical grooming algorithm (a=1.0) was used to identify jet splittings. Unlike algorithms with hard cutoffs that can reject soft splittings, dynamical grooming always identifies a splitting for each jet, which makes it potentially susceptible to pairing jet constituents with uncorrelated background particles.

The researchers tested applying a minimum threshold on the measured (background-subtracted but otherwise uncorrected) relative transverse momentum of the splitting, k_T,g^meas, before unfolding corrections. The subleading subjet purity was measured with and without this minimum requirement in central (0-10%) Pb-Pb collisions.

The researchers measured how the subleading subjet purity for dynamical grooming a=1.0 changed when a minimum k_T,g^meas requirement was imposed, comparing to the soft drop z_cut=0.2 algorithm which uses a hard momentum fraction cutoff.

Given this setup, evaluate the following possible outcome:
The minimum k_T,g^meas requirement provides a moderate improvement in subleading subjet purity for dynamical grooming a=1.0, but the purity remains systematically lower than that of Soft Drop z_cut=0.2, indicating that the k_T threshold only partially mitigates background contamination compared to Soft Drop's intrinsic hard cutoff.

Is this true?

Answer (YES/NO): NO